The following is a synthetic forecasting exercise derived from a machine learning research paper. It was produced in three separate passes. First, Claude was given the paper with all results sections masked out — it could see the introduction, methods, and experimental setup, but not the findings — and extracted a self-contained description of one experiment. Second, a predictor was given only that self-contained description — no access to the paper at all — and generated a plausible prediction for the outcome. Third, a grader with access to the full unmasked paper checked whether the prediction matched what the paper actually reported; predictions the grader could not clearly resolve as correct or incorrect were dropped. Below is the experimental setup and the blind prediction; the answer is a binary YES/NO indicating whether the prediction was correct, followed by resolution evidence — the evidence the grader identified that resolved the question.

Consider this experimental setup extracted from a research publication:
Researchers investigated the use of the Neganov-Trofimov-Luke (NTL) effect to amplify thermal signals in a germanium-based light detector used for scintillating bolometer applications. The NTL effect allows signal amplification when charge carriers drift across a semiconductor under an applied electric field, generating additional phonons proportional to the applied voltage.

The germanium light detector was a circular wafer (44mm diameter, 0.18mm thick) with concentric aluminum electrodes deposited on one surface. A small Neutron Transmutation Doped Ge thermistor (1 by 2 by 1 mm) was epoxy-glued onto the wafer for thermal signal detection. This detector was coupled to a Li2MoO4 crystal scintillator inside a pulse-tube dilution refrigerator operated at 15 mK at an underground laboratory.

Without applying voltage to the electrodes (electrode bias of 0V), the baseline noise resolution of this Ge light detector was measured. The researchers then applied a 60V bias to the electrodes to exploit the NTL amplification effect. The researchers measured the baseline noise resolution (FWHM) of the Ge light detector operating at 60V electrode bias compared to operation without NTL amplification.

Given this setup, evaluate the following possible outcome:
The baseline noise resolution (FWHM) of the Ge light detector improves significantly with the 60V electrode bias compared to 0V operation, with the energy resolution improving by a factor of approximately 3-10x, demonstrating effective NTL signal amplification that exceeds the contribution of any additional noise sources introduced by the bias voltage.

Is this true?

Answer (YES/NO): YES